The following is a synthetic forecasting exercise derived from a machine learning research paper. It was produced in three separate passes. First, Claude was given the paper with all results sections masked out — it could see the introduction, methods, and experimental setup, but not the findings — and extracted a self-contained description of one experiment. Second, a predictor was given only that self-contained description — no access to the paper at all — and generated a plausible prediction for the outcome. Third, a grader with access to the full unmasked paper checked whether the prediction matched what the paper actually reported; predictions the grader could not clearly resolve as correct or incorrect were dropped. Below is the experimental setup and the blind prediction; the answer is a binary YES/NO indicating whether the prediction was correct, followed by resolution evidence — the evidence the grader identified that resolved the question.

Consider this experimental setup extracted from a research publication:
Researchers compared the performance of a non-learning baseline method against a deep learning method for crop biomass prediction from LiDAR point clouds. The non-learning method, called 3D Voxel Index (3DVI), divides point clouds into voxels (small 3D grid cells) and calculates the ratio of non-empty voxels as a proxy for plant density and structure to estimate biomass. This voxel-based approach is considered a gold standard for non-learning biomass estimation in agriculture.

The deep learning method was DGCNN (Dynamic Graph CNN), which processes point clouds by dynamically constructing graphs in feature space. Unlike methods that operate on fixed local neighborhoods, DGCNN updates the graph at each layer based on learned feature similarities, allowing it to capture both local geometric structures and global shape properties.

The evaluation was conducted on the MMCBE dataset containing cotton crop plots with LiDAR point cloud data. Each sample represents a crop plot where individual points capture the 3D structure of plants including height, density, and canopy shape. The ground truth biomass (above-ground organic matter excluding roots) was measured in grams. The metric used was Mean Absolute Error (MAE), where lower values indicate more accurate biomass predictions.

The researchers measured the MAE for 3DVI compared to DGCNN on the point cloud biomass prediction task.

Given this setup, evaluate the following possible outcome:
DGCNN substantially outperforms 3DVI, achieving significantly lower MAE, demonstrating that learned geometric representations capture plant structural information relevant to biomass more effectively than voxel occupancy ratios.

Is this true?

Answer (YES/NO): NO